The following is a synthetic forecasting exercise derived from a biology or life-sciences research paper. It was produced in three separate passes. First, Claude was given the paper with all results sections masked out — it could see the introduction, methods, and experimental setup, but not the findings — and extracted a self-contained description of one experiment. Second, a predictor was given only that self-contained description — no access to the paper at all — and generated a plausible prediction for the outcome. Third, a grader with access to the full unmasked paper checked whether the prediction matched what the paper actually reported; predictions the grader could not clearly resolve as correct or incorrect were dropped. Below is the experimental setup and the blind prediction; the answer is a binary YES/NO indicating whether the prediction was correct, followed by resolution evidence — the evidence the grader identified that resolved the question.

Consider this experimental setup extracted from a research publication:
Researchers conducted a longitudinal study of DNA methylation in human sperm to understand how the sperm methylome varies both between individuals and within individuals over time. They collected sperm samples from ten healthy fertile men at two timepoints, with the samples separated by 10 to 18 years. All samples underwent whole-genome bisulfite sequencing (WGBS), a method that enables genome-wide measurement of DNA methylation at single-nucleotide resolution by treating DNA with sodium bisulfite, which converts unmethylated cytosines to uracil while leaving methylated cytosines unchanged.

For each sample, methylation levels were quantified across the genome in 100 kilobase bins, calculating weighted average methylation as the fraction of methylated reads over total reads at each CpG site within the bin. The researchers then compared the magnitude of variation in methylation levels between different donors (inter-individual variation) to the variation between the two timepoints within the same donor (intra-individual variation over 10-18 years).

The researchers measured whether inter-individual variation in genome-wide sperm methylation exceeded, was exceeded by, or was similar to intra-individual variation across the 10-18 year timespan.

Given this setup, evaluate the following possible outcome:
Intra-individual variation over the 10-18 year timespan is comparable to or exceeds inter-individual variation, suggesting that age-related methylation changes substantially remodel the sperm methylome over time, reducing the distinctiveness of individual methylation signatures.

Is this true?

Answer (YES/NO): NO